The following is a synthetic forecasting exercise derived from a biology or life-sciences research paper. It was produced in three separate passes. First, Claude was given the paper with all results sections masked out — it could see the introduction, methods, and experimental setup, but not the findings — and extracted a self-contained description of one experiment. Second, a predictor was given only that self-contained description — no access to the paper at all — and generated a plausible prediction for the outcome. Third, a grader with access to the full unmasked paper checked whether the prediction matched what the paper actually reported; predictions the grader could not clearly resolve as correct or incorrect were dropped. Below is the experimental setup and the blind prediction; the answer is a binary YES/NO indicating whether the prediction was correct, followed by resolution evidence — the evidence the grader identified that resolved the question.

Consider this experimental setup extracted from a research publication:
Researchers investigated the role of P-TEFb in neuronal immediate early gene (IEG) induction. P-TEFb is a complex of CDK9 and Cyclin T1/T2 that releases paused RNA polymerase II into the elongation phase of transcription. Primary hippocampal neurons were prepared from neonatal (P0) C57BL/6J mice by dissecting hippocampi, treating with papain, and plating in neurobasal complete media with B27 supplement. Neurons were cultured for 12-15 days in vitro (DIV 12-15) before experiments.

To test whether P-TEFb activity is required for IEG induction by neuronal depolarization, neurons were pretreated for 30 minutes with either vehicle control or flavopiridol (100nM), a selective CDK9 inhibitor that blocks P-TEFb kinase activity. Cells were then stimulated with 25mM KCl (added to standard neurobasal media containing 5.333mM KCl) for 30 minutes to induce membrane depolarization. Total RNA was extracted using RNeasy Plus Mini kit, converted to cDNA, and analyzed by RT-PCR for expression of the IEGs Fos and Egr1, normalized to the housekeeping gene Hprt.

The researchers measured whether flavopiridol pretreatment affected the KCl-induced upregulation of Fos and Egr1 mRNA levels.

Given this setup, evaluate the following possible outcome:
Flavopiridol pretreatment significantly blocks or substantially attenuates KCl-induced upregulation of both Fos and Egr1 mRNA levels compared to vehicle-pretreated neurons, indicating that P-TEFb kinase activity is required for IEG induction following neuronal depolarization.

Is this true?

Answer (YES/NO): YES